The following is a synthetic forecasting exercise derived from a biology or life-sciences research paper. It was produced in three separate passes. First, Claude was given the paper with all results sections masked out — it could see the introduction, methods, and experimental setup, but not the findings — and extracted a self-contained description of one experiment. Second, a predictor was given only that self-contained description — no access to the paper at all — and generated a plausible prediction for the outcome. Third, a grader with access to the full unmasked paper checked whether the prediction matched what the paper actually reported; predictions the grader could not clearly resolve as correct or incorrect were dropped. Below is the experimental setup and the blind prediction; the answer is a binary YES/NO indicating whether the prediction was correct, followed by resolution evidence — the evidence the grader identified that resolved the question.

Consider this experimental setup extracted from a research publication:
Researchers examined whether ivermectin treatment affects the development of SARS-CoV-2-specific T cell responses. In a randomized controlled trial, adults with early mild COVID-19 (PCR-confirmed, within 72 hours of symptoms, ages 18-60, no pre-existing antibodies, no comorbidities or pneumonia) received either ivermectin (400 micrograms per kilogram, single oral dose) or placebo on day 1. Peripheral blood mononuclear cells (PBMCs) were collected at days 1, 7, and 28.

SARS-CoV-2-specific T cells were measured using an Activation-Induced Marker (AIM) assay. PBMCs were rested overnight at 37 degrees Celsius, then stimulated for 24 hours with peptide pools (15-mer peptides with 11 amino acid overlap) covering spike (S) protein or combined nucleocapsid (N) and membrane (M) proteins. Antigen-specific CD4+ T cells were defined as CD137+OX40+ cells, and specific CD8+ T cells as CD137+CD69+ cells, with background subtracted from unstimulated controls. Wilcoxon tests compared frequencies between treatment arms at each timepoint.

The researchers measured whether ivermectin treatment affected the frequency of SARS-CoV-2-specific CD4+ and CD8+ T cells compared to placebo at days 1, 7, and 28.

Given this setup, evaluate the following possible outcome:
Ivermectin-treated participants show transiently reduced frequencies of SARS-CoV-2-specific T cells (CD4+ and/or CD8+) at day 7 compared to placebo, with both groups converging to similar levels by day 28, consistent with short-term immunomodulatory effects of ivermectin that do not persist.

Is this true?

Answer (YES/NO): NO